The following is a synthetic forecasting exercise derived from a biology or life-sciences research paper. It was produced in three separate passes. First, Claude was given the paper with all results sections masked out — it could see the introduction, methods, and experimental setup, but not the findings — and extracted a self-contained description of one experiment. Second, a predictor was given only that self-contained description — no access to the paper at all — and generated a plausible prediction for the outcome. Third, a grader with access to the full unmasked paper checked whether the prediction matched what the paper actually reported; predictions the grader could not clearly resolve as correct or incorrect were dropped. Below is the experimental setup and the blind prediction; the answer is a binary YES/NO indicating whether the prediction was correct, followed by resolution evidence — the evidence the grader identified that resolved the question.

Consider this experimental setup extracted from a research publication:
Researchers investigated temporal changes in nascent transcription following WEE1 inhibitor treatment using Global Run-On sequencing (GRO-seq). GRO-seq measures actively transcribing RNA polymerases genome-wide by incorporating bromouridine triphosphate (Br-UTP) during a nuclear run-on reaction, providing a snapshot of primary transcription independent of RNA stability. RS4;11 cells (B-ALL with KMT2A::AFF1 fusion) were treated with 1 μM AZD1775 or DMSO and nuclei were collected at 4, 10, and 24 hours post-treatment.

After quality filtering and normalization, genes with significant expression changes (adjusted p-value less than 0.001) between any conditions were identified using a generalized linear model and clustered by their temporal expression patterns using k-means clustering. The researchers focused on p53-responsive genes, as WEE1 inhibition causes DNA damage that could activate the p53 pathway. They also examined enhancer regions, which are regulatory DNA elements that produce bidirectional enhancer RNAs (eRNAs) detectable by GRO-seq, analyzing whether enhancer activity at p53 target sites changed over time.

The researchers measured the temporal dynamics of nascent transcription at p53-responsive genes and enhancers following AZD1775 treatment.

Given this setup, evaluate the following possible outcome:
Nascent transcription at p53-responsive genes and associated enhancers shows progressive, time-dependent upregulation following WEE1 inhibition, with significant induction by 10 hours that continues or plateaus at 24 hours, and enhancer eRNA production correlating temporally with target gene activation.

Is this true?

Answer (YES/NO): NO